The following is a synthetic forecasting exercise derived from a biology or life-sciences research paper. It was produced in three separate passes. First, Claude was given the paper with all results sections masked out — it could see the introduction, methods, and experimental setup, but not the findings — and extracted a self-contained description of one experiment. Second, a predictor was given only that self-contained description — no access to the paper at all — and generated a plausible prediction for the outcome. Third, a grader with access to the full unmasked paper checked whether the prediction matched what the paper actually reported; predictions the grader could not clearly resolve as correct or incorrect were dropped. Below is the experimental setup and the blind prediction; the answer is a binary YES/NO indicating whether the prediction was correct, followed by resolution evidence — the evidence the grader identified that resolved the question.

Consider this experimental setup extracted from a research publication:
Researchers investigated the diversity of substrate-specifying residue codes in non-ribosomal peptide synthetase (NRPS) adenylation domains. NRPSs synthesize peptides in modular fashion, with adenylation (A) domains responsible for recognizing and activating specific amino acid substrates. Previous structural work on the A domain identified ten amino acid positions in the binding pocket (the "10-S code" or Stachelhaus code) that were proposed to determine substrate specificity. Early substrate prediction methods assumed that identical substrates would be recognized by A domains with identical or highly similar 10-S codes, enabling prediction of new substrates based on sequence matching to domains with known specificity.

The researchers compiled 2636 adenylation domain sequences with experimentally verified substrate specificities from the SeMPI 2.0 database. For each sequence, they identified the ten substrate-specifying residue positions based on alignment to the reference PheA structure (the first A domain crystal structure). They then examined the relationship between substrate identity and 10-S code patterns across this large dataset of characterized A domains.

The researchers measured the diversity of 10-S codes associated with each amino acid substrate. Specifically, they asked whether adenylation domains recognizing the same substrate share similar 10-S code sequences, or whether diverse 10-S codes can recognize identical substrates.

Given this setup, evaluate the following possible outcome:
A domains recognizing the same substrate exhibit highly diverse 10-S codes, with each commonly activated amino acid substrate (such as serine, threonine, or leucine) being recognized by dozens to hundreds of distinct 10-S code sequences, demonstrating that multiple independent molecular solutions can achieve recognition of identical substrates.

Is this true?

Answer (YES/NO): YES